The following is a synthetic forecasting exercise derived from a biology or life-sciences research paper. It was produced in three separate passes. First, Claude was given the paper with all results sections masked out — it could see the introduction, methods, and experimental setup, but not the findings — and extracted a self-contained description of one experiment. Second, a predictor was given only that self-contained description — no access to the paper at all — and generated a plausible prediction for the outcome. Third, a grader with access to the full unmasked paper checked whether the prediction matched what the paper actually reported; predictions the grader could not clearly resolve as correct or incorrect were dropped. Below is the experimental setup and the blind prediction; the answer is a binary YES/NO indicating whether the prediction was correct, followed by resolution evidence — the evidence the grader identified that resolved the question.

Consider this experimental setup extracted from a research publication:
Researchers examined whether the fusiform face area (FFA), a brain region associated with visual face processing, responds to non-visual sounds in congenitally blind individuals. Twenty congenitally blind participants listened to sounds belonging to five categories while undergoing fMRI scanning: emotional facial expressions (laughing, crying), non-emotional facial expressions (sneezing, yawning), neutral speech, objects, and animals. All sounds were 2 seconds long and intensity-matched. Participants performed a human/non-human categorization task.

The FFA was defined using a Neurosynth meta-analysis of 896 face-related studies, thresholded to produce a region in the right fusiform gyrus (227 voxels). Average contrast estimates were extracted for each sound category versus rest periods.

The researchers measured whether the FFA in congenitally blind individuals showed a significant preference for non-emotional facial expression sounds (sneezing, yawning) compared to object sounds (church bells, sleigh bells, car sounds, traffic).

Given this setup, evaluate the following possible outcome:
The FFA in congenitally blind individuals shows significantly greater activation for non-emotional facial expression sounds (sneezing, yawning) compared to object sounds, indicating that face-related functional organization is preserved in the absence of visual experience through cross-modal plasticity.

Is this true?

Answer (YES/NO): YES